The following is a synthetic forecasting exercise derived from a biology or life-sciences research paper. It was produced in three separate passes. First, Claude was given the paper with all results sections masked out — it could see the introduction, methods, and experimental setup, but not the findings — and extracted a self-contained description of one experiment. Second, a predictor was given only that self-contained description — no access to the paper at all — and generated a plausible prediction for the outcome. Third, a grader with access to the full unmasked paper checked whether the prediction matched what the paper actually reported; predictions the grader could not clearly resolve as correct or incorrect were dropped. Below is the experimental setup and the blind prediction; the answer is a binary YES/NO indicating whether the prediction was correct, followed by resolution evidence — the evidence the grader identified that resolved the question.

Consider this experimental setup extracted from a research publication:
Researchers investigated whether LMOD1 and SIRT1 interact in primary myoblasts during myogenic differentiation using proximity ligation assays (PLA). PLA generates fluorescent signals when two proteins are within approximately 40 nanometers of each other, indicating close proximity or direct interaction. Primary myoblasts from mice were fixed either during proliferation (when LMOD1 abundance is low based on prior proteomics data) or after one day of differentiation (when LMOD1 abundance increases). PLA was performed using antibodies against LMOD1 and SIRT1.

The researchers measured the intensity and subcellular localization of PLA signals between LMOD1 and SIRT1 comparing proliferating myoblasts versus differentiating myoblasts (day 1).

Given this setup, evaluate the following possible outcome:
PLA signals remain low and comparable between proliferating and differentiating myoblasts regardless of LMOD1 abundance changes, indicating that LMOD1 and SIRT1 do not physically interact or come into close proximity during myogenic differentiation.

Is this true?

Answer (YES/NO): NO